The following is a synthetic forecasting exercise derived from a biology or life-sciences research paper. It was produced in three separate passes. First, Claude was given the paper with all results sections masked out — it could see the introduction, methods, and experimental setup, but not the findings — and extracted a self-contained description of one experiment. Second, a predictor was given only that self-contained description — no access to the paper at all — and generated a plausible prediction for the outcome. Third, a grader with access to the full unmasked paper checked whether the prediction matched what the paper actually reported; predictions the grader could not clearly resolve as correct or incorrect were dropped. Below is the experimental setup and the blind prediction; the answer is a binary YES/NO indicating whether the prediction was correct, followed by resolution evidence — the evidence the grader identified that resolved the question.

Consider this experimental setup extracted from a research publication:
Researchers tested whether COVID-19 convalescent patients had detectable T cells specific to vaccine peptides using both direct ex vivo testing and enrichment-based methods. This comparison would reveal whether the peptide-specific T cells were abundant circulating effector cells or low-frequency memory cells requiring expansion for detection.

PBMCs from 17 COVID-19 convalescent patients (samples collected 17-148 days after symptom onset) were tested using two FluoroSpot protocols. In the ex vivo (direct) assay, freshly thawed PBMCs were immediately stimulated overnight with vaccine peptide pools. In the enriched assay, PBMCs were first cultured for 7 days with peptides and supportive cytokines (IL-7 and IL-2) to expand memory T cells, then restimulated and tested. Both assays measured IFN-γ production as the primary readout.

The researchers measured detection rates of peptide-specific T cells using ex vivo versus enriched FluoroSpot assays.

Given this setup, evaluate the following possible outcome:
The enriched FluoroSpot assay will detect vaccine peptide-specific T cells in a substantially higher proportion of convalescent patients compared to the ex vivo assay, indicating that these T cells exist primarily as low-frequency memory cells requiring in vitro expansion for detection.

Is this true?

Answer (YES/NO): NO